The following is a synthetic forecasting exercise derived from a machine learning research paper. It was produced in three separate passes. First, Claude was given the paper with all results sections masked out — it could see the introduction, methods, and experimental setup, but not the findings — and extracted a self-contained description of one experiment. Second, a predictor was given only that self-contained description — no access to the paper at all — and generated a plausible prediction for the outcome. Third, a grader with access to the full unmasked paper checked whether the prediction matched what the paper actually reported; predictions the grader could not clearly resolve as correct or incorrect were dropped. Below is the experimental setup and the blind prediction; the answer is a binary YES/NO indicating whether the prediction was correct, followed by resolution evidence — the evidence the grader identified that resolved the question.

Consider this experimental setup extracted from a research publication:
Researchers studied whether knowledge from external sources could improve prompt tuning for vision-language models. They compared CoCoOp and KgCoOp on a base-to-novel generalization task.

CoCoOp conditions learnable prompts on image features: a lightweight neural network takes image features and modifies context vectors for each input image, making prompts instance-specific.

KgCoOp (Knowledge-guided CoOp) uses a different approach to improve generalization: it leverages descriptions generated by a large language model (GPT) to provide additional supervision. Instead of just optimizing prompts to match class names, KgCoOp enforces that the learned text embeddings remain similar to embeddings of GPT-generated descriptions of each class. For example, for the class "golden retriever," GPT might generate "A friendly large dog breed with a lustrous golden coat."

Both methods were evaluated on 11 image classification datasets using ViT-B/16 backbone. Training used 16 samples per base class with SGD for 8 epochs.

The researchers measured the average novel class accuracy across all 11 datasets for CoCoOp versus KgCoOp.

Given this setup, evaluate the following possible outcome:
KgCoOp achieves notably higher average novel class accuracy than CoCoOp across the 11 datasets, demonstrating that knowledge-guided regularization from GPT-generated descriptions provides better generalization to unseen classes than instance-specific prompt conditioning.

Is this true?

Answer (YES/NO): YES